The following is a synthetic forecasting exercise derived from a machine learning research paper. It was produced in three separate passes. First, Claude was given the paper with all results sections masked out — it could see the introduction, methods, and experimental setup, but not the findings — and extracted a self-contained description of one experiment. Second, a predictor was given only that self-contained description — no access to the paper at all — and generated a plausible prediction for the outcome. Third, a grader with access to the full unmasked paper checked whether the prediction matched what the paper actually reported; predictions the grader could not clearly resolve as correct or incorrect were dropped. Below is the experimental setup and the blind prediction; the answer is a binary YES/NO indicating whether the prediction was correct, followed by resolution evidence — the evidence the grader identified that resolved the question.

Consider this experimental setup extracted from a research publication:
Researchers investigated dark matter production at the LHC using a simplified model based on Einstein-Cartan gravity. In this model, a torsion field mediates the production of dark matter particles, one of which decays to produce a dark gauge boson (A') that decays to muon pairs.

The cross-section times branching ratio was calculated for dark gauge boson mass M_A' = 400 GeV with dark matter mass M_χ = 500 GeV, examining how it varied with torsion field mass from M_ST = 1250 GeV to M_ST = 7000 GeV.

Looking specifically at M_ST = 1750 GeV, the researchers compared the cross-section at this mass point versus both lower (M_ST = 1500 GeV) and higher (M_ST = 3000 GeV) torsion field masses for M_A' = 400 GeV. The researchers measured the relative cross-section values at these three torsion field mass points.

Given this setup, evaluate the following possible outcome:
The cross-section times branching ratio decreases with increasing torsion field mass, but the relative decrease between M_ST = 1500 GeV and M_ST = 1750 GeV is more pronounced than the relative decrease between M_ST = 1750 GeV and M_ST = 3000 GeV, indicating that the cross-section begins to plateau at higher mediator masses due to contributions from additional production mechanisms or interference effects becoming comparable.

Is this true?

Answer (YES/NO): NO